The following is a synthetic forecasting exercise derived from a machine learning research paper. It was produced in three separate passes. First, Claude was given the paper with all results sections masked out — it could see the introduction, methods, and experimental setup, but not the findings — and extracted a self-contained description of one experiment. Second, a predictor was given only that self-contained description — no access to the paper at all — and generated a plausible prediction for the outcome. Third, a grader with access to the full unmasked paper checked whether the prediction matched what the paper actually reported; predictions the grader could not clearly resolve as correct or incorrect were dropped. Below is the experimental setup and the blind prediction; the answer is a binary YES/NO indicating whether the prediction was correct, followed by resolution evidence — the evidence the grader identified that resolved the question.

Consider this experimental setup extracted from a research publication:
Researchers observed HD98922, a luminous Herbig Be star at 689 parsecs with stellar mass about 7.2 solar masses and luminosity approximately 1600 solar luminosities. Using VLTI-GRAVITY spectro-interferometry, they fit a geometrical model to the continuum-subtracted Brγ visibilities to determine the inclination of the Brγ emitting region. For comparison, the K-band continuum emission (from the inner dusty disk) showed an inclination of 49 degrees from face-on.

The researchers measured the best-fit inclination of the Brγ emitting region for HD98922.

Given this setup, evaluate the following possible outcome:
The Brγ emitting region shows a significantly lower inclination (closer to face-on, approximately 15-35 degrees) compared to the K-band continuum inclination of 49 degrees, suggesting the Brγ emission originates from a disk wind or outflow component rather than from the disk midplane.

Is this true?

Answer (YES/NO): YES